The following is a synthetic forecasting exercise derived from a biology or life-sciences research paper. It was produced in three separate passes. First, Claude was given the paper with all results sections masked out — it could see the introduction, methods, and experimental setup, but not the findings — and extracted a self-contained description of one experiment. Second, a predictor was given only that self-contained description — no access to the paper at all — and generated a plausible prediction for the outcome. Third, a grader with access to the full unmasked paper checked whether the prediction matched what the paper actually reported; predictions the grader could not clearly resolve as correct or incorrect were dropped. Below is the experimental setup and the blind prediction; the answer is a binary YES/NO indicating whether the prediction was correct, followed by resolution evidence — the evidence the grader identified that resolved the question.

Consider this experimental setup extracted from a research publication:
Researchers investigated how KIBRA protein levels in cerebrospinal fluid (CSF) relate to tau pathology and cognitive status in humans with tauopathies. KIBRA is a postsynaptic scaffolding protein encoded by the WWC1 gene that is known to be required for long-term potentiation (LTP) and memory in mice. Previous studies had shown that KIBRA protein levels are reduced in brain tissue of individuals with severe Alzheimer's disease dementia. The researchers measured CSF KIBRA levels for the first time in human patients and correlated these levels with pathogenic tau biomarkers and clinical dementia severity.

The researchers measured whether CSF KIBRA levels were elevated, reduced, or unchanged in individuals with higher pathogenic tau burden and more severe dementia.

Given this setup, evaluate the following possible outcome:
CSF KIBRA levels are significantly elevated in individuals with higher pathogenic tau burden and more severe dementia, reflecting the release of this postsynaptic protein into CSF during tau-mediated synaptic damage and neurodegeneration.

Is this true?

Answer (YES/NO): YES